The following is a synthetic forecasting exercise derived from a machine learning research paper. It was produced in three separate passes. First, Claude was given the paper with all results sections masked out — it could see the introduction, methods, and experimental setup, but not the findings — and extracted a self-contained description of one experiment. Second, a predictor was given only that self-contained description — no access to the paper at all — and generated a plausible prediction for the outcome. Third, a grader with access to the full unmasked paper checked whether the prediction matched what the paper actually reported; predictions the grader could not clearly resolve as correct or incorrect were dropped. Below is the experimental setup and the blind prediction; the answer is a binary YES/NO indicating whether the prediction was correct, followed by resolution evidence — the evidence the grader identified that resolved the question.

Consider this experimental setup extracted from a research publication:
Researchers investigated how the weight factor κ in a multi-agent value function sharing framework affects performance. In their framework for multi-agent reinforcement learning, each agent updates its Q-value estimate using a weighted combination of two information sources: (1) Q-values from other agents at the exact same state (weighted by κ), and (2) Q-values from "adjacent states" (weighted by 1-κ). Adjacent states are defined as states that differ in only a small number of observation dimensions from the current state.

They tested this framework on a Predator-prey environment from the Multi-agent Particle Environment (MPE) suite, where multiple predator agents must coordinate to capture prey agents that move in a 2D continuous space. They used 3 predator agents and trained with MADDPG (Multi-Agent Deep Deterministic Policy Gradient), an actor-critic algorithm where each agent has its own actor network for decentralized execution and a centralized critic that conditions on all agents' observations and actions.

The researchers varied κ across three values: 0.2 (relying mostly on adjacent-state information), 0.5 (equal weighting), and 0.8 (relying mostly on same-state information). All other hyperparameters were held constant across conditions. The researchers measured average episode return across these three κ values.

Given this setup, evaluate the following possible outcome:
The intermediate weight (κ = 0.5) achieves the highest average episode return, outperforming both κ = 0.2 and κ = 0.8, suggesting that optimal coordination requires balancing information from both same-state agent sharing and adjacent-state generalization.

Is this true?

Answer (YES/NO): YES